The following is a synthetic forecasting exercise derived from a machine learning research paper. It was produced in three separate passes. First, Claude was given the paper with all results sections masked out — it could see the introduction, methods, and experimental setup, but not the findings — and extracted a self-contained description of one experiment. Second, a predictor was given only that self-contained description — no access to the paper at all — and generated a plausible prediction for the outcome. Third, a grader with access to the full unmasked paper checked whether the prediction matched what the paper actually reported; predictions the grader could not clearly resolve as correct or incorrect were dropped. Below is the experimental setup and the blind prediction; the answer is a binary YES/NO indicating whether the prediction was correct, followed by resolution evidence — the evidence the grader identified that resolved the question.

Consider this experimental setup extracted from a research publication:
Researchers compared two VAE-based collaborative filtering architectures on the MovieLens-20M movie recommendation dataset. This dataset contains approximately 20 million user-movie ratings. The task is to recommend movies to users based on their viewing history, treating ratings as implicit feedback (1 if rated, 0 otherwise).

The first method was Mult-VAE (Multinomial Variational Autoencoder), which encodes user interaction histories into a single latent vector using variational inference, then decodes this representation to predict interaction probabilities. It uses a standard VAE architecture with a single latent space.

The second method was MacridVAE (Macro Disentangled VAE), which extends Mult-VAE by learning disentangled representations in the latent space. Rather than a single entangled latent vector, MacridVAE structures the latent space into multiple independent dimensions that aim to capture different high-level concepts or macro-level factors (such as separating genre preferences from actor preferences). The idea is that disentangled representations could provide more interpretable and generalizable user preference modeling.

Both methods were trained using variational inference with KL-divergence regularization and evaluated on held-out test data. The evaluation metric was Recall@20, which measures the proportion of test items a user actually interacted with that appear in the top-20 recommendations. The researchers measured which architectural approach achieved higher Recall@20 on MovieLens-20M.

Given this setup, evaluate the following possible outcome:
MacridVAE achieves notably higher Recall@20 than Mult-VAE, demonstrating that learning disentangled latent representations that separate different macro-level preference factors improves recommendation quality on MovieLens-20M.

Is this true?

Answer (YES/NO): NO